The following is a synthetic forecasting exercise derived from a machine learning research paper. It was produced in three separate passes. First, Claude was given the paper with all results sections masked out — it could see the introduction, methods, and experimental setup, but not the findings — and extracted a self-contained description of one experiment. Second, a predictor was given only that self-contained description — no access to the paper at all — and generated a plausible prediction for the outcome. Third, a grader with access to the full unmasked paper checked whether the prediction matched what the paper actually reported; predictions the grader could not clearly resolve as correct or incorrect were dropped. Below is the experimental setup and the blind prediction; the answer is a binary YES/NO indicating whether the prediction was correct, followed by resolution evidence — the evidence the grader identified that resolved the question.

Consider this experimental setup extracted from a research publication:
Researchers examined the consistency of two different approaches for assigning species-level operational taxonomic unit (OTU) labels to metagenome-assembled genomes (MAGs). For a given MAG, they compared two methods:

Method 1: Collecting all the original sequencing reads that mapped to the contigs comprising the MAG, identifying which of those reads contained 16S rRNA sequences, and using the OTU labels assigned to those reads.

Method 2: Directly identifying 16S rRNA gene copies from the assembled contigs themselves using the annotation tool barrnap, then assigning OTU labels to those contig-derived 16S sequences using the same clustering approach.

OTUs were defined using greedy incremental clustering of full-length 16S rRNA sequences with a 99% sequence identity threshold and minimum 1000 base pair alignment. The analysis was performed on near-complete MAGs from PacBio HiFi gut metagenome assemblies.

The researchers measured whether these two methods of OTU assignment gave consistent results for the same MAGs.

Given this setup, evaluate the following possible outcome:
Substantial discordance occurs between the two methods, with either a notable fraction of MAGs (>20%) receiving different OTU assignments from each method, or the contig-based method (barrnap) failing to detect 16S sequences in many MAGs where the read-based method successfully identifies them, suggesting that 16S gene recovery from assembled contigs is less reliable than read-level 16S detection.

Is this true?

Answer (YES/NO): NO